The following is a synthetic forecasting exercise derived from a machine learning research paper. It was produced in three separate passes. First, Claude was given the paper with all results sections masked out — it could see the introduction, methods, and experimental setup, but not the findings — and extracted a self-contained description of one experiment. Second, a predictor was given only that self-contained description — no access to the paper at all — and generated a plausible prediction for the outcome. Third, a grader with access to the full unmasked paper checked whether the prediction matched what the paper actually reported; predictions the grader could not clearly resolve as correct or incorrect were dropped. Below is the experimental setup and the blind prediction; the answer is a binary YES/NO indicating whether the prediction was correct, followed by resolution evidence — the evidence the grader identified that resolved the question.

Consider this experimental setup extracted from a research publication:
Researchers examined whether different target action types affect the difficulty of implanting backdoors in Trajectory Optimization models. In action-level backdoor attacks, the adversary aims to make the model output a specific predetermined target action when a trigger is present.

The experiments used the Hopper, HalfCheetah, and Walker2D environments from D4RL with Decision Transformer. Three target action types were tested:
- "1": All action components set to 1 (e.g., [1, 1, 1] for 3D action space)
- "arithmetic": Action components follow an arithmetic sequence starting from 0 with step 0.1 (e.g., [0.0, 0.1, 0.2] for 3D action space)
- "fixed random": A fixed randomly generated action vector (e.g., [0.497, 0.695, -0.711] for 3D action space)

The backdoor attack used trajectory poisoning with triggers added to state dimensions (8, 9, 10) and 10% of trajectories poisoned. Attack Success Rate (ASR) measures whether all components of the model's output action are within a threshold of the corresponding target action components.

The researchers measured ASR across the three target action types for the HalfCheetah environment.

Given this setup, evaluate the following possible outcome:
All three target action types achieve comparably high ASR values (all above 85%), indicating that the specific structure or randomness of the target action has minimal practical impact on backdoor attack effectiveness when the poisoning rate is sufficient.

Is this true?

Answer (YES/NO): NO